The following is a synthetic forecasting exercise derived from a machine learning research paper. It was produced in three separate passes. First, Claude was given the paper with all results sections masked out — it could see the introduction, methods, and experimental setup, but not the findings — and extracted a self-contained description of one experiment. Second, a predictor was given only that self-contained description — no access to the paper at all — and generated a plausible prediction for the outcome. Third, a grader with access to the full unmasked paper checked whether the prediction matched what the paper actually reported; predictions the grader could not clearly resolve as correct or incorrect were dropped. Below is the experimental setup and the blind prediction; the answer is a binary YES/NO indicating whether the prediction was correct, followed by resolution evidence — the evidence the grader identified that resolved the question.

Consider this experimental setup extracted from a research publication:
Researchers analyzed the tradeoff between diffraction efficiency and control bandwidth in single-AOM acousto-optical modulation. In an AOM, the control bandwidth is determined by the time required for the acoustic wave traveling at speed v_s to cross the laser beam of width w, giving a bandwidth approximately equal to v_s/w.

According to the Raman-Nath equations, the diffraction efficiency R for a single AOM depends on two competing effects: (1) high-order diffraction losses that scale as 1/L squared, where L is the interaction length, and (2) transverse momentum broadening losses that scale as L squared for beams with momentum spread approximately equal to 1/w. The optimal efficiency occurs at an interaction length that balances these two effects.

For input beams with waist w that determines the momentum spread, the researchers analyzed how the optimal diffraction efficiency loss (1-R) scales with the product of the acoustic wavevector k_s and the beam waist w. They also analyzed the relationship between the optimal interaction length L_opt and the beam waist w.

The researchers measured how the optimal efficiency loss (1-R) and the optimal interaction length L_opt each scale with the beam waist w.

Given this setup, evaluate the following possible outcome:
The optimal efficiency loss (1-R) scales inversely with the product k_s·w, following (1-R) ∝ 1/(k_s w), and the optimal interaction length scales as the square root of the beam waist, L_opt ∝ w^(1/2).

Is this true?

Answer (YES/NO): YES